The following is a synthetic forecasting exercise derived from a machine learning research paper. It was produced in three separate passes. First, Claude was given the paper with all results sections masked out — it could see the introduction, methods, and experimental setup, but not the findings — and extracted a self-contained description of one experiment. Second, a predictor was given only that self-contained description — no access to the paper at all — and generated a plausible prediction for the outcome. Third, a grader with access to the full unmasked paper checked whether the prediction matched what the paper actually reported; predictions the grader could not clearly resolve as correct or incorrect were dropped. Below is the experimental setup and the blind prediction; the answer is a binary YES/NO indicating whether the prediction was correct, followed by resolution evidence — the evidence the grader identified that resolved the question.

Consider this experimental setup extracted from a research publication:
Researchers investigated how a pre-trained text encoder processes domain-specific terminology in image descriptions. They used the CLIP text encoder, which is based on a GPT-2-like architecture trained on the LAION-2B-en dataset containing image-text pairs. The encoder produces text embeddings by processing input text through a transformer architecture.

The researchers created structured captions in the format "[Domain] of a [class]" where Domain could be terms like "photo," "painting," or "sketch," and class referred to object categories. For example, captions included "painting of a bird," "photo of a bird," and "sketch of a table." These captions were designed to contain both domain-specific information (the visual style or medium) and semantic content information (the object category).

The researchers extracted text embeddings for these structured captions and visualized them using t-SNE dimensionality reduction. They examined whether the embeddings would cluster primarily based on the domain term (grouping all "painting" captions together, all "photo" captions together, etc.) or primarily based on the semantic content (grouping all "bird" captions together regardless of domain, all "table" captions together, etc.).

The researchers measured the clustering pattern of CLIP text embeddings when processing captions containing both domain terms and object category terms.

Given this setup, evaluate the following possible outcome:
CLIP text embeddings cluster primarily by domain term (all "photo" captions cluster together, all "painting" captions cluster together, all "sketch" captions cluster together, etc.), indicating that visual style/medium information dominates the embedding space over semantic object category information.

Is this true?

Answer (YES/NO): NO